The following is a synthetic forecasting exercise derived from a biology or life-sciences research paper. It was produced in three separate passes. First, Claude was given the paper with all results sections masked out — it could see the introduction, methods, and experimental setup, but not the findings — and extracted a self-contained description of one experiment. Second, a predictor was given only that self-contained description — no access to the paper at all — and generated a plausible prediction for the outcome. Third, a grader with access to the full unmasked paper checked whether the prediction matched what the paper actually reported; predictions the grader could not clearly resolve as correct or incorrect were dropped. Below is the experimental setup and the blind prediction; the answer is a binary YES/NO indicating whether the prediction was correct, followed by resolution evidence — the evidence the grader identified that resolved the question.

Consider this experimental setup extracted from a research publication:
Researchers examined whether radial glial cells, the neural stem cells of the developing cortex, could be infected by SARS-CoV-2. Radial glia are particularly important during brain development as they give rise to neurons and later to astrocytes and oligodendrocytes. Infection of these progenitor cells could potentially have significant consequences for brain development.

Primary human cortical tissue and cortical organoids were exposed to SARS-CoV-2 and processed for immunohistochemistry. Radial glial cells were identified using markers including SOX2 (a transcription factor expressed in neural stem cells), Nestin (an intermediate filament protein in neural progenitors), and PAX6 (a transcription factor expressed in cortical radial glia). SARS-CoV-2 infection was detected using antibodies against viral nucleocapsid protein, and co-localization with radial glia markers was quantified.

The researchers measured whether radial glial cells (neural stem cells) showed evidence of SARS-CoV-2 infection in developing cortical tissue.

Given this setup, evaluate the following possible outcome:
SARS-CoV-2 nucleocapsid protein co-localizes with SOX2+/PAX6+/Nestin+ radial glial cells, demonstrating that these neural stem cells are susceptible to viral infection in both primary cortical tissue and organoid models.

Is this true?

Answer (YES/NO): NO